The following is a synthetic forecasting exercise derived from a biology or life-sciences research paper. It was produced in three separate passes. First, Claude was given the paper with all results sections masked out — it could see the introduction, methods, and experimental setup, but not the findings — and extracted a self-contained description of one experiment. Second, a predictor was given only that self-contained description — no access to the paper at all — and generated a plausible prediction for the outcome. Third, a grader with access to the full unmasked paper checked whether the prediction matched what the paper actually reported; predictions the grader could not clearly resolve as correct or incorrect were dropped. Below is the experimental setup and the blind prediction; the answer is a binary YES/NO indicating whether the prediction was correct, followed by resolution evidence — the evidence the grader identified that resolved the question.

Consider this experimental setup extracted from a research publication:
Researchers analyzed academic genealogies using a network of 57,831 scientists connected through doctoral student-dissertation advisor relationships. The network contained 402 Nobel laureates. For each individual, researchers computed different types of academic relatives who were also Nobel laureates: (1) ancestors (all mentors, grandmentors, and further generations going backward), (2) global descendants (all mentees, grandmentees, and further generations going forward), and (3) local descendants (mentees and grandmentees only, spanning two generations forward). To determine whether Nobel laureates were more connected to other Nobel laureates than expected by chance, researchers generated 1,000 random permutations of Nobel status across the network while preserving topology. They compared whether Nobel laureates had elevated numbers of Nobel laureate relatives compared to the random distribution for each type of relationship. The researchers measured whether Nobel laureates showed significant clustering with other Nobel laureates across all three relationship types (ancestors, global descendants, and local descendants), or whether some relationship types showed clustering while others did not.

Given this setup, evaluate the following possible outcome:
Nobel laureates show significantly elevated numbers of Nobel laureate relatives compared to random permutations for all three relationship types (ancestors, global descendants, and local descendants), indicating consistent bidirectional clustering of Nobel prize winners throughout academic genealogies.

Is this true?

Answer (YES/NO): YES